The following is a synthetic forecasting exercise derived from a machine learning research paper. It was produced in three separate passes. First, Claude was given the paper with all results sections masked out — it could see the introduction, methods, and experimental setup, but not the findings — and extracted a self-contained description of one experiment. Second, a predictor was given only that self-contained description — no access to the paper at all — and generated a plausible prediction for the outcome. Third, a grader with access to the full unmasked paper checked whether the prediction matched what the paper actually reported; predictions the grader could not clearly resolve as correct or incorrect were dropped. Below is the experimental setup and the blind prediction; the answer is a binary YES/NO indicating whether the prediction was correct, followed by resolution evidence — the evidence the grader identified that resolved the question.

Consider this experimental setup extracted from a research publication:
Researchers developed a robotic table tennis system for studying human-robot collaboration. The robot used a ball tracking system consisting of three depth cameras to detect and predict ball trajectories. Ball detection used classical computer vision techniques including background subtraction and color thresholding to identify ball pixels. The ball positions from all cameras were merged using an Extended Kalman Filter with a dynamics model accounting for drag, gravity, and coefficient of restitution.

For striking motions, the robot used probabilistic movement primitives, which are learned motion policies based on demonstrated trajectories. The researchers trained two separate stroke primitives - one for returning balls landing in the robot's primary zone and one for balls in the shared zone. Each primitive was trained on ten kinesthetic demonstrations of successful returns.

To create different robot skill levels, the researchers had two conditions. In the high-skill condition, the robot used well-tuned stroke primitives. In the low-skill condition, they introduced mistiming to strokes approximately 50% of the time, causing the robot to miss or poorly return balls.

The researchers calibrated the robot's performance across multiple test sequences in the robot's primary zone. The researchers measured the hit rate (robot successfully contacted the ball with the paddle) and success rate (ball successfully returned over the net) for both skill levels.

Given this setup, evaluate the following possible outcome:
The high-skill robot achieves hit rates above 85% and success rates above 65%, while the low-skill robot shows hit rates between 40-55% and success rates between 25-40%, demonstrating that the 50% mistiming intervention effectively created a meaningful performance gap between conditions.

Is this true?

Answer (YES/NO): NO